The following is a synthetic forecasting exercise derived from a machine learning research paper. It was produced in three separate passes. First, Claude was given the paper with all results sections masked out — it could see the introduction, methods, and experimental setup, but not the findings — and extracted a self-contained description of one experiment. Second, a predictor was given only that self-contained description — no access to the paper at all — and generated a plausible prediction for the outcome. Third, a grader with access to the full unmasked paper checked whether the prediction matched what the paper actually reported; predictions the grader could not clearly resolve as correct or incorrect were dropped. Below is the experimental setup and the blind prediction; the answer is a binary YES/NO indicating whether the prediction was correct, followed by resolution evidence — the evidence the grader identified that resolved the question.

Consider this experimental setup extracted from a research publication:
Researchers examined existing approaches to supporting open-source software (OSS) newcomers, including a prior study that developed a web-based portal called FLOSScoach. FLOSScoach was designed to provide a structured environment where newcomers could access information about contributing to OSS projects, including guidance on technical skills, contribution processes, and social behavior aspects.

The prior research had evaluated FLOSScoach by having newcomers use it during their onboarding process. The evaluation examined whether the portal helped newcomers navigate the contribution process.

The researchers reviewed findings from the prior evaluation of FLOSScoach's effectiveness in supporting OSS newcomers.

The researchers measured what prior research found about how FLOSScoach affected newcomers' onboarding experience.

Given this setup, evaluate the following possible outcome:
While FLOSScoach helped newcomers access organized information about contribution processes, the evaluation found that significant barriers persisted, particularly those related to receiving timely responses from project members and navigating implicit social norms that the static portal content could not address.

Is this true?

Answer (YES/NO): NO